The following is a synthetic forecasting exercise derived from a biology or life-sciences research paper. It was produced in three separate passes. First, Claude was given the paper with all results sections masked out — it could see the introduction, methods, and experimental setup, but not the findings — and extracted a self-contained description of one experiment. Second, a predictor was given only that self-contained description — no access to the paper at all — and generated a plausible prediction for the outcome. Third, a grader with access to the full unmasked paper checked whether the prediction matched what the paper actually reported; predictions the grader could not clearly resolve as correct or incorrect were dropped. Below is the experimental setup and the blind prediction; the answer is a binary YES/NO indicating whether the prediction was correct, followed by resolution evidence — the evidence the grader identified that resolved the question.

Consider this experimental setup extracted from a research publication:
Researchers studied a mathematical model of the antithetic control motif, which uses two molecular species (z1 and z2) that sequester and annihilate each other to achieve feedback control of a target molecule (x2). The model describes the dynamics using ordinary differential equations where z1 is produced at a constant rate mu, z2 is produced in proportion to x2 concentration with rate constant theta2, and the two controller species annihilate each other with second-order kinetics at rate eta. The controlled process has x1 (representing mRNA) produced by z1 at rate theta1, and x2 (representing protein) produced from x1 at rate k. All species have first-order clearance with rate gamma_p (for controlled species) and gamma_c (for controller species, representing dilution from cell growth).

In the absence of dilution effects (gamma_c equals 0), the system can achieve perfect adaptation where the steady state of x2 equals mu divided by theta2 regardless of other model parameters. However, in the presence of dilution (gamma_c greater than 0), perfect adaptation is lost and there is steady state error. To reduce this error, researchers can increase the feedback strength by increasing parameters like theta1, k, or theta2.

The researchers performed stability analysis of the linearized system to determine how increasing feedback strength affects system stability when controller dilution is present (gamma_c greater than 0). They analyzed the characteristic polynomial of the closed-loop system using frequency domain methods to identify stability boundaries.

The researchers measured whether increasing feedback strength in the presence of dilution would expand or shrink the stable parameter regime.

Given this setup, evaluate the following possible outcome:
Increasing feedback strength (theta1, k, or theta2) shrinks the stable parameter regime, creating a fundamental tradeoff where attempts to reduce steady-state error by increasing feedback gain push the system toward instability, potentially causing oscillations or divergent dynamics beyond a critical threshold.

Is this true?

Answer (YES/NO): YES